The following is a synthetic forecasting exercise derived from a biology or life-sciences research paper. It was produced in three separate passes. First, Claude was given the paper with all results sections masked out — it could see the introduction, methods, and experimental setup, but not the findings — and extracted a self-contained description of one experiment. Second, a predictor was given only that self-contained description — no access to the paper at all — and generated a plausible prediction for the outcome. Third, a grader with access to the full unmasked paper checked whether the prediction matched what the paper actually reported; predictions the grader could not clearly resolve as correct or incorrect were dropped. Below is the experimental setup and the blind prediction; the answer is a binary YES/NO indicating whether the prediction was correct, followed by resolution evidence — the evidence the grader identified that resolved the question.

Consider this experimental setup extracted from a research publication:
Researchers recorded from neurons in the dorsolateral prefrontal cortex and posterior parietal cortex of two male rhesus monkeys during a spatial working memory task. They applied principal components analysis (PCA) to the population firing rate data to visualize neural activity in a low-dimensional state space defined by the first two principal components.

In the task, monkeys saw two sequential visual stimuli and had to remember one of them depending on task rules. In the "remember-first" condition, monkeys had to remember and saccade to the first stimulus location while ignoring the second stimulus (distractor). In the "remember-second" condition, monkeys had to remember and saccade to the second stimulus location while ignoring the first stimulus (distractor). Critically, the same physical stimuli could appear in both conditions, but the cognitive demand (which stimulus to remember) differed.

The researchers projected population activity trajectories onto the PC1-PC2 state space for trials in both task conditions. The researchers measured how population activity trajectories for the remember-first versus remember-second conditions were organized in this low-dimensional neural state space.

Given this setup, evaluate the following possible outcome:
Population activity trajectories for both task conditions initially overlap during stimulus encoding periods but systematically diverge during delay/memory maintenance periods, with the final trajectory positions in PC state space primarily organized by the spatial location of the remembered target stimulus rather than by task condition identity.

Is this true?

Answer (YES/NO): NO